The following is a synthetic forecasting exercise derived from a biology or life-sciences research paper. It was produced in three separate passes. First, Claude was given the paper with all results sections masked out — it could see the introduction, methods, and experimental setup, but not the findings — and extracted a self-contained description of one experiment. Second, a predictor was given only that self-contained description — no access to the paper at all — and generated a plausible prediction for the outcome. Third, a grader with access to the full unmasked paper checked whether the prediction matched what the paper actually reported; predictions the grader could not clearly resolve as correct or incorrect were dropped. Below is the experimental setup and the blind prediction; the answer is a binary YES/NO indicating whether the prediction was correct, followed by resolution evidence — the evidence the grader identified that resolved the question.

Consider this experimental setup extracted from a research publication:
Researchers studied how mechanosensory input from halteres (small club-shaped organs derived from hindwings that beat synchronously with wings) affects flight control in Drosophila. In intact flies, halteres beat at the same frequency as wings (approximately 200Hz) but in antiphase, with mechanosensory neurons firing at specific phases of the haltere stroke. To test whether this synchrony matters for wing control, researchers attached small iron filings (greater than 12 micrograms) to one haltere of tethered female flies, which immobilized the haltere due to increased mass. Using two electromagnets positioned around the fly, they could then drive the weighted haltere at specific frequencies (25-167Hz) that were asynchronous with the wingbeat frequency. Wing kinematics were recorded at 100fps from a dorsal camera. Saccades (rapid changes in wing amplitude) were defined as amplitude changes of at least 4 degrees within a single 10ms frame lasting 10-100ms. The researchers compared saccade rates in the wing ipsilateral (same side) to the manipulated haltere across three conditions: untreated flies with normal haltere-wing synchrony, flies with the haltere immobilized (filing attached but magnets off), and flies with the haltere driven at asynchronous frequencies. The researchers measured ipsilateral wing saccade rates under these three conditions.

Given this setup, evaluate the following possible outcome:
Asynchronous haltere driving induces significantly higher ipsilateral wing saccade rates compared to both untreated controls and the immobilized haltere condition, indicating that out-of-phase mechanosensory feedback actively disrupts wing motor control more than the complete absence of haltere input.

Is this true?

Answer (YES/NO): YES